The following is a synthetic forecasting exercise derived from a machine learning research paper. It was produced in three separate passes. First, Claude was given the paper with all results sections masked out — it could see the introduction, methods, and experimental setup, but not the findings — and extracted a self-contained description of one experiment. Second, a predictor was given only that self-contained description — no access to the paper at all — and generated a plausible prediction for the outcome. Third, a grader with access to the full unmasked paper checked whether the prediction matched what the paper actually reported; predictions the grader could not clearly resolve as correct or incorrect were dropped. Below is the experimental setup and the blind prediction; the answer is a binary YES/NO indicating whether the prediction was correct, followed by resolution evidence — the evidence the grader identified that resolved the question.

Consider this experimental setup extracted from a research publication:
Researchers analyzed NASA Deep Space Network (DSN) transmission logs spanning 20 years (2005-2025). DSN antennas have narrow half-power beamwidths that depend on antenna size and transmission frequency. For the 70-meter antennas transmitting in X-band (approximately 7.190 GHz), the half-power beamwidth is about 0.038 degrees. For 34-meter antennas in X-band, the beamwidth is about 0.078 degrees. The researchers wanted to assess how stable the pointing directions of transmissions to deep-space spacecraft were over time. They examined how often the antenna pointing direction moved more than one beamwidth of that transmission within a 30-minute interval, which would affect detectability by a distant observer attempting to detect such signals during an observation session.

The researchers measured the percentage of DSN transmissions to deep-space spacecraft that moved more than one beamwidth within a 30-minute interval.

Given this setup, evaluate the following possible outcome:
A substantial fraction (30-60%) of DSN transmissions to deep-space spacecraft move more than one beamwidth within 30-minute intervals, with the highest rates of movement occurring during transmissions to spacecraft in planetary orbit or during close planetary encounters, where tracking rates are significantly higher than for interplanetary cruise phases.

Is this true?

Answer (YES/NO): NO